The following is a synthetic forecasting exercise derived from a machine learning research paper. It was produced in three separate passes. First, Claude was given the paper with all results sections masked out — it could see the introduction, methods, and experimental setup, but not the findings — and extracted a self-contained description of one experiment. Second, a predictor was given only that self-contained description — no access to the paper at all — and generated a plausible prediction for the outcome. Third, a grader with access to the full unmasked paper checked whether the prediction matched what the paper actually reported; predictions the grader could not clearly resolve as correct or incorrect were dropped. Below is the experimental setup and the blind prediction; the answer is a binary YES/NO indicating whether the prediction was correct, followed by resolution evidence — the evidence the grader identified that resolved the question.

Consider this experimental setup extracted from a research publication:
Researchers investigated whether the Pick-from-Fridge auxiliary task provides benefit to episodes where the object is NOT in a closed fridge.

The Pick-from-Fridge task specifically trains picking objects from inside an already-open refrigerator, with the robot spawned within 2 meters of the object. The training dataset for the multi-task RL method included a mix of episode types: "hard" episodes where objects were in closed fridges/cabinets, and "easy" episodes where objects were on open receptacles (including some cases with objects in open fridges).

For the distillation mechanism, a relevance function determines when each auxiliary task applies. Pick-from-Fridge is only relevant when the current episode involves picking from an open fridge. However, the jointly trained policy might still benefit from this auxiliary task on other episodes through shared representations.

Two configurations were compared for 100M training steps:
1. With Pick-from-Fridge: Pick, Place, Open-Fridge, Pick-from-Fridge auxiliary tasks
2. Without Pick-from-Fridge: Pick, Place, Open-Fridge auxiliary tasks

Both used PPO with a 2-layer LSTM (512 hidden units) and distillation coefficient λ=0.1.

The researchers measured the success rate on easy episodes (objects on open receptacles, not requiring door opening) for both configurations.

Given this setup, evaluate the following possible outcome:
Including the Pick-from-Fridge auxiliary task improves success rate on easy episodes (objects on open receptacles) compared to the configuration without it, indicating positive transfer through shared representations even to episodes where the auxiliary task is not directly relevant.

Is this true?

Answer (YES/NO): NO